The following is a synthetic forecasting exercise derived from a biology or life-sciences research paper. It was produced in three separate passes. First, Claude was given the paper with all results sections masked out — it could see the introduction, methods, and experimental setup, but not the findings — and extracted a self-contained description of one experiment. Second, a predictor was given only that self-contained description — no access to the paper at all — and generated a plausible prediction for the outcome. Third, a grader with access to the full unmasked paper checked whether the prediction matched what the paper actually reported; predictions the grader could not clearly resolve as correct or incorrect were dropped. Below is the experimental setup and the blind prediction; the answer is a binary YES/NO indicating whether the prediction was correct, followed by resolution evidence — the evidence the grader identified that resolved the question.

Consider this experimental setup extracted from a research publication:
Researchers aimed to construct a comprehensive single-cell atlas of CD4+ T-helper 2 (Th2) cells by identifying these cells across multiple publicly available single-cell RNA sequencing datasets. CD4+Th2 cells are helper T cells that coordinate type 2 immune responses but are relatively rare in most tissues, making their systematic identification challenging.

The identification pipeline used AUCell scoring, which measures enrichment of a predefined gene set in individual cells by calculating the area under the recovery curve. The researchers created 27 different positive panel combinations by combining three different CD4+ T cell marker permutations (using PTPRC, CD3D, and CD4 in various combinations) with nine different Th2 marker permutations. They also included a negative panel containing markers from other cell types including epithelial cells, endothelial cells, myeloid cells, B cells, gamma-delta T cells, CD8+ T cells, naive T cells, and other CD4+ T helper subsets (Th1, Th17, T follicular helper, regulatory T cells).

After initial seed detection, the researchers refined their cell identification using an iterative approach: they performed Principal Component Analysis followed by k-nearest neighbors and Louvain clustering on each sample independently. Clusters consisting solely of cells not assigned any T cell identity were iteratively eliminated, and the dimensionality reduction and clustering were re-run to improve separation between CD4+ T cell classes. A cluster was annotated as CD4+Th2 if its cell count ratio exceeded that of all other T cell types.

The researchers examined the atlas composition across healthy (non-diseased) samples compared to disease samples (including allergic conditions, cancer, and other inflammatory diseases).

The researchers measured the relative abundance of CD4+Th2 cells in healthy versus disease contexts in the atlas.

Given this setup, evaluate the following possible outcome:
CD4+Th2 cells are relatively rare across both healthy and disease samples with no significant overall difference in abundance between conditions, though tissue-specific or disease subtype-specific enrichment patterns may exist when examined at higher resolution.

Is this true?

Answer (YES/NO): NO